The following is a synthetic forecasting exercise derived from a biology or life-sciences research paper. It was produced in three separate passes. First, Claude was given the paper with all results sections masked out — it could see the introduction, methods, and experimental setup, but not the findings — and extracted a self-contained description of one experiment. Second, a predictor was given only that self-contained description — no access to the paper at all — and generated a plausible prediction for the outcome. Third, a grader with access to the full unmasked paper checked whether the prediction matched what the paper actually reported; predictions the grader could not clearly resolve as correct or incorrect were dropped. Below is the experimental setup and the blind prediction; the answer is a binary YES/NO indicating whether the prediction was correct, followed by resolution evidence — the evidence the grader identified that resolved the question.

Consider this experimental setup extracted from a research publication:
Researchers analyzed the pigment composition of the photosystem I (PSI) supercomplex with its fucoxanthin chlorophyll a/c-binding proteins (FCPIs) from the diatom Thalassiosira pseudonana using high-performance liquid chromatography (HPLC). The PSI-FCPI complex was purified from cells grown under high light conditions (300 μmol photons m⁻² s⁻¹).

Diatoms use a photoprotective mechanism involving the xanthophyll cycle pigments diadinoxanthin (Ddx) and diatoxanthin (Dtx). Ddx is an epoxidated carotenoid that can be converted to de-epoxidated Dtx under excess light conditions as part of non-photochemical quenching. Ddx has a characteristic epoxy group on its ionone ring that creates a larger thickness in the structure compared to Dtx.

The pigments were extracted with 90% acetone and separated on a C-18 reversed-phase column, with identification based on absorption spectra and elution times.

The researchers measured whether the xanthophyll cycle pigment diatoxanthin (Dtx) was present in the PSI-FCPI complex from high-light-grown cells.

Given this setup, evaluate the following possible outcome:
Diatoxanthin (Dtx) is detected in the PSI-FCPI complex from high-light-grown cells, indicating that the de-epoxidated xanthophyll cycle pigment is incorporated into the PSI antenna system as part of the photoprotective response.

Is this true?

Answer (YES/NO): YES